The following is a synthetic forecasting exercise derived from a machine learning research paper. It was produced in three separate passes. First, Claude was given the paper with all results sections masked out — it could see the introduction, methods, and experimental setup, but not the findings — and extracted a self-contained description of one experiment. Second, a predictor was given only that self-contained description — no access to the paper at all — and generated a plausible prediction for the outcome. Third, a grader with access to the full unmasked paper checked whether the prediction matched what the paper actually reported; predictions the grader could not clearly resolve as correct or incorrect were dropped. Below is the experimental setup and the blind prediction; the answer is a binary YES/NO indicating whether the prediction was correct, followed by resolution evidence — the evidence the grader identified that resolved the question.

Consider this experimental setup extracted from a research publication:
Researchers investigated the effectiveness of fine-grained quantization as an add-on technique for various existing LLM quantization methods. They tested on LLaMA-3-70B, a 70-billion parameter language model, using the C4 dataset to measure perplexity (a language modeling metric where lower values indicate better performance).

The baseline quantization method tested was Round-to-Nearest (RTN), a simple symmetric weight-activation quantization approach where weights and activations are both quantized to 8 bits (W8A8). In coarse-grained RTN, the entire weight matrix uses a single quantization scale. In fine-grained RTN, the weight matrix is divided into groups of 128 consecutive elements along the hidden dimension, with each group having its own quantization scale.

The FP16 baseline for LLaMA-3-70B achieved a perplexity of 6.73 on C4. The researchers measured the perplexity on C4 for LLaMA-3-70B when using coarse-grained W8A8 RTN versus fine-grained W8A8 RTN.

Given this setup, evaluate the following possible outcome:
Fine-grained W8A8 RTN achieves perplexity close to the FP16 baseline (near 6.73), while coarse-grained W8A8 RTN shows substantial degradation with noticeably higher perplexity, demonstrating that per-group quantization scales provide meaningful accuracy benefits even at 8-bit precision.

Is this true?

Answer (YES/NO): YES